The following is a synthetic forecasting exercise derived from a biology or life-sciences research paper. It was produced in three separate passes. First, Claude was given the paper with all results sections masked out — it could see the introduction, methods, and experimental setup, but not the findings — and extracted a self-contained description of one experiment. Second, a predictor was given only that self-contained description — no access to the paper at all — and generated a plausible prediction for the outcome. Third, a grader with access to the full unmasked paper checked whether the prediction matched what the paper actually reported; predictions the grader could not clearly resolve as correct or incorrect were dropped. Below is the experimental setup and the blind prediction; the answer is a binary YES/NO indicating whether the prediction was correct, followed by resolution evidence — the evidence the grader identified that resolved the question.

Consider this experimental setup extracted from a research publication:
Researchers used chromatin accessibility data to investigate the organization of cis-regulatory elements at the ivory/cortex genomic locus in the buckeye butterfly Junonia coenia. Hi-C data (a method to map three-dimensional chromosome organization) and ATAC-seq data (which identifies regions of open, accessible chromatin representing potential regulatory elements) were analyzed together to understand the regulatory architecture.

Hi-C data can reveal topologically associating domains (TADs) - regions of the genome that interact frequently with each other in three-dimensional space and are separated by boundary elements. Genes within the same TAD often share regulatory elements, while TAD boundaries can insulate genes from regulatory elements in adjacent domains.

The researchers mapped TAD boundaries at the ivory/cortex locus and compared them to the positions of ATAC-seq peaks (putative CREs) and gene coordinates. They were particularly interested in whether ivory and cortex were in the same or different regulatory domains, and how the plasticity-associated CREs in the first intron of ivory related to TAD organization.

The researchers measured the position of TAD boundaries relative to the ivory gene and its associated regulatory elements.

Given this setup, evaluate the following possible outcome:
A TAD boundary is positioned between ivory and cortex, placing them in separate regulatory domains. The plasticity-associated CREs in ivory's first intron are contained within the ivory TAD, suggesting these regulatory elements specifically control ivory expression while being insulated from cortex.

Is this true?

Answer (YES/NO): NO